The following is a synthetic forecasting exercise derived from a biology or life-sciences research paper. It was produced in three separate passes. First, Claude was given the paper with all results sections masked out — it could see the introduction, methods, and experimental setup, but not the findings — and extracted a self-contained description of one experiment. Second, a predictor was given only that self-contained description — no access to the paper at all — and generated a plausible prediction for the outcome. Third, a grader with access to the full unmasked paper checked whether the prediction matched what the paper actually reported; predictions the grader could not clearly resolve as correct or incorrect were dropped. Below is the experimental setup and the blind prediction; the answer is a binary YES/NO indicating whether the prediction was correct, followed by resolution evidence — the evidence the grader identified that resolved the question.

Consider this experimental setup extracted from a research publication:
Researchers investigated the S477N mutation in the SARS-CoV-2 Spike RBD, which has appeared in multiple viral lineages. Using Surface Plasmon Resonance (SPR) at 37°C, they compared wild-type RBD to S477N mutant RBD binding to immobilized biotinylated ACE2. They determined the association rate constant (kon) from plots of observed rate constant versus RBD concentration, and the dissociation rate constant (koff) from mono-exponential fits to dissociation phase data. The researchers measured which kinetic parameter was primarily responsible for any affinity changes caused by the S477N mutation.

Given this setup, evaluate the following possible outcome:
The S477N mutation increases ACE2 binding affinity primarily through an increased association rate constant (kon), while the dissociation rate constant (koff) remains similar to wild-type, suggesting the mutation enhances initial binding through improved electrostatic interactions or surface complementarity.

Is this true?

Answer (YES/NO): NO